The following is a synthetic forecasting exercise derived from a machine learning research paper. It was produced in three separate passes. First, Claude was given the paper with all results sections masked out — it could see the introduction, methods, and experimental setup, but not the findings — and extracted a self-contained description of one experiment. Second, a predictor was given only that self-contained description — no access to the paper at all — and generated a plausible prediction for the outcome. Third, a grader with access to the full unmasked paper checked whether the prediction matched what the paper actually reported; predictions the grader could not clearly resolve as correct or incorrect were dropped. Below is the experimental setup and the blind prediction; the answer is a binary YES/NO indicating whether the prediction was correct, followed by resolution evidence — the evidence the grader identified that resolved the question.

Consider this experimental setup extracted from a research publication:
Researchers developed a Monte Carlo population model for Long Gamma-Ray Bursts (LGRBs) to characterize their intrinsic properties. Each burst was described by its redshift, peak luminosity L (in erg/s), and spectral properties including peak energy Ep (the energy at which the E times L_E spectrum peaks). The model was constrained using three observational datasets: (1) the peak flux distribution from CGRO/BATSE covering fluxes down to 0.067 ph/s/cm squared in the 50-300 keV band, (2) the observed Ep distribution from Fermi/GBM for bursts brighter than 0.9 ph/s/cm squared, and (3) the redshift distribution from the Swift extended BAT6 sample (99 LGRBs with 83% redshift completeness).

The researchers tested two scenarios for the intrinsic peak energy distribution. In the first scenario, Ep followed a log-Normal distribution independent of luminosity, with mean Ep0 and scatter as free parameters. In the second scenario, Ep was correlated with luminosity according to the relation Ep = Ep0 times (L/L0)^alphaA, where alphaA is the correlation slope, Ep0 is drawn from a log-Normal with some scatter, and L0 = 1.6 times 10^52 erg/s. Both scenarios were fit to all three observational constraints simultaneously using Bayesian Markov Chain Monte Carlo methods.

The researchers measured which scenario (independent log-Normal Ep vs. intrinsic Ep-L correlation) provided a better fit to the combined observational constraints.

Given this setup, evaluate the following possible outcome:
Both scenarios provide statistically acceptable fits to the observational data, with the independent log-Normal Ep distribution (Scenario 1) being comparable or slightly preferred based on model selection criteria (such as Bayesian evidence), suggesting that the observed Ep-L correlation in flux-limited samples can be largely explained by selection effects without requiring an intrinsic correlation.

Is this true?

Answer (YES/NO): NO